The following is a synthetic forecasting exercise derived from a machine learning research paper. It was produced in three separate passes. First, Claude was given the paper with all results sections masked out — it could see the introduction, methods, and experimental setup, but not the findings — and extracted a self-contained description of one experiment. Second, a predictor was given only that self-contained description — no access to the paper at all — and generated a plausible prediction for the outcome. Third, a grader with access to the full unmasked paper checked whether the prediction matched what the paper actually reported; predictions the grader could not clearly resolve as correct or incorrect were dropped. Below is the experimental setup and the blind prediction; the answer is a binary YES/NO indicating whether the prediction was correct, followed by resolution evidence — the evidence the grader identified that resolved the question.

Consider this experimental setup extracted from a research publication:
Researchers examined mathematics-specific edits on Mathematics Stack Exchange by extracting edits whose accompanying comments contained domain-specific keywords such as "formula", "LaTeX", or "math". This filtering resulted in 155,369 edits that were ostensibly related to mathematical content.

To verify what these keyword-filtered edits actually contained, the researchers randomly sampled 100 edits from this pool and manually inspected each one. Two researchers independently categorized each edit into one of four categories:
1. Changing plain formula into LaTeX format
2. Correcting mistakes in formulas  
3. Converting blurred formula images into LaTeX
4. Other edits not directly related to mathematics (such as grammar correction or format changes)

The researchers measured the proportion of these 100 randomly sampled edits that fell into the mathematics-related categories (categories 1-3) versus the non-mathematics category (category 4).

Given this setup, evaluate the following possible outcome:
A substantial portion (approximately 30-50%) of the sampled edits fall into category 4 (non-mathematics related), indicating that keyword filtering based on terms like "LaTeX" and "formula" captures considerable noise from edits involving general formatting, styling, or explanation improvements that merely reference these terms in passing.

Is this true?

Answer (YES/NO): NO